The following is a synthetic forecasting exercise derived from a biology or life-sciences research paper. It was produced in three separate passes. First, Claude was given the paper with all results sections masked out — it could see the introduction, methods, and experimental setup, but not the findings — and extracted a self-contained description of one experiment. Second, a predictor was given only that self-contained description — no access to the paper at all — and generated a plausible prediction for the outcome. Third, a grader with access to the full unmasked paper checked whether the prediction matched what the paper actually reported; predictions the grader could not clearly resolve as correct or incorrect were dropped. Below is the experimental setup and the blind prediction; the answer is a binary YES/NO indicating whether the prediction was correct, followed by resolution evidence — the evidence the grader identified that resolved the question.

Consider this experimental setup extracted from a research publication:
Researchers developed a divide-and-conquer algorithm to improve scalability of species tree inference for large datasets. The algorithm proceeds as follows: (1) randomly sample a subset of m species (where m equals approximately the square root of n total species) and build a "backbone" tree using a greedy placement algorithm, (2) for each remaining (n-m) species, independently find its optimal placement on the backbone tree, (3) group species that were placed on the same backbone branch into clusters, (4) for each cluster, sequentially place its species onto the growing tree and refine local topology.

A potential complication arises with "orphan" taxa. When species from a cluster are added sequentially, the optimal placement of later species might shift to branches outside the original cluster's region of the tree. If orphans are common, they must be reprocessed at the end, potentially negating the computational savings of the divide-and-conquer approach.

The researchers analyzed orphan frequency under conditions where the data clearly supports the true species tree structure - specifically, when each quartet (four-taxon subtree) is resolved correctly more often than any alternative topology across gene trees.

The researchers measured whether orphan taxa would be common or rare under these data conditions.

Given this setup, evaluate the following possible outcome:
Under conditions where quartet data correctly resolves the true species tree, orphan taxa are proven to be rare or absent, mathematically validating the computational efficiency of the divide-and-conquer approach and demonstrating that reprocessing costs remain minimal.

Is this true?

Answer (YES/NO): YES